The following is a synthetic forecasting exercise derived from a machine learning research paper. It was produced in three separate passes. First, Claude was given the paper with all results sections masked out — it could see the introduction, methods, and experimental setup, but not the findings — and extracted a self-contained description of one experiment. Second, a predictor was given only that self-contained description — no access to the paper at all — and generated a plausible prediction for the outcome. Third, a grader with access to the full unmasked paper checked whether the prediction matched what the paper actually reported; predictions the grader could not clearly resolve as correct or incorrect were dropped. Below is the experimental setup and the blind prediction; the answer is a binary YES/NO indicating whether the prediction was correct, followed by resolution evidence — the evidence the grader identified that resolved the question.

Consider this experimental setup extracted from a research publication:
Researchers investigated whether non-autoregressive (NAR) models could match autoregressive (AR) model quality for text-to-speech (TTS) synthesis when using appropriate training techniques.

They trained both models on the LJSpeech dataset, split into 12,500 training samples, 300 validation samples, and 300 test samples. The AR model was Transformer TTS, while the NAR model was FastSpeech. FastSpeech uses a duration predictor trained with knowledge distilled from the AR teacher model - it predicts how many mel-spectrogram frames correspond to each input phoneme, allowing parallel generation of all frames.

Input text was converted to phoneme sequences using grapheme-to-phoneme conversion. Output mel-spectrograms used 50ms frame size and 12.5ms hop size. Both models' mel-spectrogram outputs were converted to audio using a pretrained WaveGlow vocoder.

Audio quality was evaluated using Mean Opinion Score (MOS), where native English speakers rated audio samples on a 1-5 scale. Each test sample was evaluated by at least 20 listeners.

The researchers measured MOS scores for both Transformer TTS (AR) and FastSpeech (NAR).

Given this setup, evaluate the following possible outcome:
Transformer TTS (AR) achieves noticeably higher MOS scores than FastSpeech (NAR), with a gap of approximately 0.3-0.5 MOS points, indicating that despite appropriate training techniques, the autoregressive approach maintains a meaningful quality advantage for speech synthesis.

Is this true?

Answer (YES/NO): NO